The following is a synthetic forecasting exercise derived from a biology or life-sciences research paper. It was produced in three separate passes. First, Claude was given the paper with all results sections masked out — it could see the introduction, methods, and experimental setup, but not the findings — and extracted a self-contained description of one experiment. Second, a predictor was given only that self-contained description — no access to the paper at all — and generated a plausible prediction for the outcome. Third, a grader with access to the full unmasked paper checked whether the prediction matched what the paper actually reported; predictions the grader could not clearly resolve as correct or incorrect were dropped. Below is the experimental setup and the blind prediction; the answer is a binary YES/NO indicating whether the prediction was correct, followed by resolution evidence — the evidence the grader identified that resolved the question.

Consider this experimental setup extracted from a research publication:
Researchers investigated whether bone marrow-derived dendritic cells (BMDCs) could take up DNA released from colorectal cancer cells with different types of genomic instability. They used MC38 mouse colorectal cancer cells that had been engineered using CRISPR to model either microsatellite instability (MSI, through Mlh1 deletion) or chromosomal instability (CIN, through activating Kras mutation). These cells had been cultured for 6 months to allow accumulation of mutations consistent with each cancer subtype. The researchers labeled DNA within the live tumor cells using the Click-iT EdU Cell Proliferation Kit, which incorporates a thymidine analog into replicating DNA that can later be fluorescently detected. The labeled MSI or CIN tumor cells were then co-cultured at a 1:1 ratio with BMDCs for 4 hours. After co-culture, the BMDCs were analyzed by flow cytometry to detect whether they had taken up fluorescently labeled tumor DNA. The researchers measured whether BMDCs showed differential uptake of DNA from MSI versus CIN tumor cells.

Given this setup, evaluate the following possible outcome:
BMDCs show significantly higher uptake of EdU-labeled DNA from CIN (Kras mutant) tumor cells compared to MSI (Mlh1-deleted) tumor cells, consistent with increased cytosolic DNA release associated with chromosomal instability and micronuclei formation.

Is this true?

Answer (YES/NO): NO